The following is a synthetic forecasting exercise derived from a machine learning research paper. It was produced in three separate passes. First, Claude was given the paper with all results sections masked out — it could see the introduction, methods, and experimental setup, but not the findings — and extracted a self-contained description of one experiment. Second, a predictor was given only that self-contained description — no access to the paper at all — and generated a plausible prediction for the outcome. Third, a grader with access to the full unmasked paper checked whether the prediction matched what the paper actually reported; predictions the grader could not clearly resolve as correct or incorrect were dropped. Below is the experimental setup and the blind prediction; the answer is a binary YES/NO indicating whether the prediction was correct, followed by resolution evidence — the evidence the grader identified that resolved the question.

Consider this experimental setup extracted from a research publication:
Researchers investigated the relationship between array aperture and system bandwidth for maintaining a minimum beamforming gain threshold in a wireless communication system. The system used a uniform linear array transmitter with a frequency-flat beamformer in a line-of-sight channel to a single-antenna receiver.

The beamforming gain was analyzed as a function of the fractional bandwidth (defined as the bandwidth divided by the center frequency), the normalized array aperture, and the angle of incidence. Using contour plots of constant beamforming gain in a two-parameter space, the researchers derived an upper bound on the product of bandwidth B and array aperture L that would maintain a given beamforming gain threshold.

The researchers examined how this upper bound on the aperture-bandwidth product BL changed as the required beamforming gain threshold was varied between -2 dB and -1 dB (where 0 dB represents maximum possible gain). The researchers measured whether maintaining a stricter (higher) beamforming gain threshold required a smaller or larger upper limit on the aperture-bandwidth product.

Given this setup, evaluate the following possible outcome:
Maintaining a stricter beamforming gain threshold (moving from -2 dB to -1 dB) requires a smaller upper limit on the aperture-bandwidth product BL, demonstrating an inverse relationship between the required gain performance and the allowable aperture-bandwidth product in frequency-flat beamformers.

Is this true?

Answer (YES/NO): YES